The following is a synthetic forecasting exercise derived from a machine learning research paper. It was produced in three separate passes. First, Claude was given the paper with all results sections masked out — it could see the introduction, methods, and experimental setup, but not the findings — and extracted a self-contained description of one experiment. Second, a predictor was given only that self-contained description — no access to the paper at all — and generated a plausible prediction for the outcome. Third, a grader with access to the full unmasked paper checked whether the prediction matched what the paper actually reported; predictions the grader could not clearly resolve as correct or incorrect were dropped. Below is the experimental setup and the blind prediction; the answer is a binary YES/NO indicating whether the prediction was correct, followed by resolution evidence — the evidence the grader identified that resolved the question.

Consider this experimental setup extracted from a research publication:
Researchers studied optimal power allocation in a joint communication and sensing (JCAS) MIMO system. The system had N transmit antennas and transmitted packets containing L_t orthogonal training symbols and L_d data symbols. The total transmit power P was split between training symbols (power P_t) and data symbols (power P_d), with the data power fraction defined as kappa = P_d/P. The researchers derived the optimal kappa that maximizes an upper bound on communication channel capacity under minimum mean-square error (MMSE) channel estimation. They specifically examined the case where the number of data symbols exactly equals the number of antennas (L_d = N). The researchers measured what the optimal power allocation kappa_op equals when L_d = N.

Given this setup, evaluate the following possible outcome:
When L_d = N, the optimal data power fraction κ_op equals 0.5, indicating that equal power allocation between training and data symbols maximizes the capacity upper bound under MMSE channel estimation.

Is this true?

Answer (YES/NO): YES